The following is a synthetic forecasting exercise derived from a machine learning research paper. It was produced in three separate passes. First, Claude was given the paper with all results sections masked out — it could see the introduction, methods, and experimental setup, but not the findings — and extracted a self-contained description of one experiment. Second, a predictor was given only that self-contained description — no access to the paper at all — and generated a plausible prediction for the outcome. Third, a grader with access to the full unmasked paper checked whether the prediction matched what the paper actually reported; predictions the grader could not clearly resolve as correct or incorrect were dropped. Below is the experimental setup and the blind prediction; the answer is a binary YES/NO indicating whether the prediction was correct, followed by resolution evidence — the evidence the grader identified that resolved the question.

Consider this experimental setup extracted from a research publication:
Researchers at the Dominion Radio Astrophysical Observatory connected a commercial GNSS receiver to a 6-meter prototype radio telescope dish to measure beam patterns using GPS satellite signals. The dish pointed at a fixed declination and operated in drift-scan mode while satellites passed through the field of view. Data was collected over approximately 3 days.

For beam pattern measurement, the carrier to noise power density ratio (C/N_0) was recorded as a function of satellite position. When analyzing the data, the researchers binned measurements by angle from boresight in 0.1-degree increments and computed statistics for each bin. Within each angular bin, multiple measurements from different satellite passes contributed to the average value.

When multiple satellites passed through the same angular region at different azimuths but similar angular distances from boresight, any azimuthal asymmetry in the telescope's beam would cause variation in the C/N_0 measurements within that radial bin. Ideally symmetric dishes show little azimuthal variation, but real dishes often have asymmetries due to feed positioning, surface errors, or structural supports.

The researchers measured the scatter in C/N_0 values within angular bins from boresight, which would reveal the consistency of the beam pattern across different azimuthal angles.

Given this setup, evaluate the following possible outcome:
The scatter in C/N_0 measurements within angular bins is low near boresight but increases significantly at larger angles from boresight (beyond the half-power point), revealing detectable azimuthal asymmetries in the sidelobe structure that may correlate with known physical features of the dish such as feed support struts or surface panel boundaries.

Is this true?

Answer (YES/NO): NO